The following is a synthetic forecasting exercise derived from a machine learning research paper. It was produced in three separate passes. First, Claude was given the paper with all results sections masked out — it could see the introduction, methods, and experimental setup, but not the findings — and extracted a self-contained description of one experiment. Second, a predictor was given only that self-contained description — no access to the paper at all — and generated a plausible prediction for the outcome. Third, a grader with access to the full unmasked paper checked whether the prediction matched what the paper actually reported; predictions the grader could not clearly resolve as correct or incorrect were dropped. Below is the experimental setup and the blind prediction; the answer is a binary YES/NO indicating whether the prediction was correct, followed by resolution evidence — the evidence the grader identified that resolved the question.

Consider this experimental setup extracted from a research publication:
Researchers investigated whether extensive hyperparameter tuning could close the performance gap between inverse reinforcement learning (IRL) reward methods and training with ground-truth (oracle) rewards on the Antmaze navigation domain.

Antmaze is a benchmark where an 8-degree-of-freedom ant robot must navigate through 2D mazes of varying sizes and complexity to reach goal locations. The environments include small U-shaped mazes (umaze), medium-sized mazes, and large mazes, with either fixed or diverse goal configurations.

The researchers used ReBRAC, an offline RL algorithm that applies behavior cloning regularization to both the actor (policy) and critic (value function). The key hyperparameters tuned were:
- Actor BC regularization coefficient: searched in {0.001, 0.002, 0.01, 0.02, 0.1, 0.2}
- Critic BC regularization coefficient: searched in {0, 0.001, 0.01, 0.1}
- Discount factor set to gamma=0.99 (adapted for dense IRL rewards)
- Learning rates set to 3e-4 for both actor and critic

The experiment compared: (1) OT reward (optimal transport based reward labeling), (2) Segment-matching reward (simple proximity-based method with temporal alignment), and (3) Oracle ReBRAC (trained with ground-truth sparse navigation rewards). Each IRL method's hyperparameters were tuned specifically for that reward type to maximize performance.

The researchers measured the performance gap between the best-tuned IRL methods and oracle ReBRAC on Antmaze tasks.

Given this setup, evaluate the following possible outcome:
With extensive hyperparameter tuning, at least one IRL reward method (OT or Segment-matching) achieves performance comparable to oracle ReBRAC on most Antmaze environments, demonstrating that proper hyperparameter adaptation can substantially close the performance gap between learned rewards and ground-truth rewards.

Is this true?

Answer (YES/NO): NO